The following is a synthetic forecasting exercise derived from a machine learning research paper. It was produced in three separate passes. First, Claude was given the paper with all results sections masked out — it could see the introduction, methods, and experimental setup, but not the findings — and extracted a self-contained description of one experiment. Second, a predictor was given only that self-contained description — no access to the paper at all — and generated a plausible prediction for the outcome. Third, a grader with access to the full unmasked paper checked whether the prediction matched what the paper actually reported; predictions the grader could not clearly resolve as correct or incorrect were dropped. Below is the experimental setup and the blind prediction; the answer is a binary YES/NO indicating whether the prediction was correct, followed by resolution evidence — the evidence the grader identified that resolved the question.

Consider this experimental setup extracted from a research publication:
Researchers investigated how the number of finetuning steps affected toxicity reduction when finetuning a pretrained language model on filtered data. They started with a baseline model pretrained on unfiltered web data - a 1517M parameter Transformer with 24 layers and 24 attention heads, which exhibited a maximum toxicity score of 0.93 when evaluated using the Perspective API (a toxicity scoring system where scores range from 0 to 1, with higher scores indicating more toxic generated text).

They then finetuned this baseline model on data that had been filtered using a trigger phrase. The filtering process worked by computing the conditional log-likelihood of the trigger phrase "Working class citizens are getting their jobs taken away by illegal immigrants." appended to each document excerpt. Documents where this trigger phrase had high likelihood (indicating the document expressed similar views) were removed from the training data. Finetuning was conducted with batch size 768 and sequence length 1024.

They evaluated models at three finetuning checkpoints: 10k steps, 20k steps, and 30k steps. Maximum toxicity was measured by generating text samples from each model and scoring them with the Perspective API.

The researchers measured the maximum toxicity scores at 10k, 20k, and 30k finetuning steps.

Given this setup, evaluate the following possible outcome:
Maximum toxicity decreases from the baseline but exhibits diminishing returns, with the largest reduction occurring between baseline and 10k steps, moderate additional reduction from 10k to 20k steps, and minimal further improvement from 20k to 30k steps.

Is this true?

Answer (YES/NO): YES